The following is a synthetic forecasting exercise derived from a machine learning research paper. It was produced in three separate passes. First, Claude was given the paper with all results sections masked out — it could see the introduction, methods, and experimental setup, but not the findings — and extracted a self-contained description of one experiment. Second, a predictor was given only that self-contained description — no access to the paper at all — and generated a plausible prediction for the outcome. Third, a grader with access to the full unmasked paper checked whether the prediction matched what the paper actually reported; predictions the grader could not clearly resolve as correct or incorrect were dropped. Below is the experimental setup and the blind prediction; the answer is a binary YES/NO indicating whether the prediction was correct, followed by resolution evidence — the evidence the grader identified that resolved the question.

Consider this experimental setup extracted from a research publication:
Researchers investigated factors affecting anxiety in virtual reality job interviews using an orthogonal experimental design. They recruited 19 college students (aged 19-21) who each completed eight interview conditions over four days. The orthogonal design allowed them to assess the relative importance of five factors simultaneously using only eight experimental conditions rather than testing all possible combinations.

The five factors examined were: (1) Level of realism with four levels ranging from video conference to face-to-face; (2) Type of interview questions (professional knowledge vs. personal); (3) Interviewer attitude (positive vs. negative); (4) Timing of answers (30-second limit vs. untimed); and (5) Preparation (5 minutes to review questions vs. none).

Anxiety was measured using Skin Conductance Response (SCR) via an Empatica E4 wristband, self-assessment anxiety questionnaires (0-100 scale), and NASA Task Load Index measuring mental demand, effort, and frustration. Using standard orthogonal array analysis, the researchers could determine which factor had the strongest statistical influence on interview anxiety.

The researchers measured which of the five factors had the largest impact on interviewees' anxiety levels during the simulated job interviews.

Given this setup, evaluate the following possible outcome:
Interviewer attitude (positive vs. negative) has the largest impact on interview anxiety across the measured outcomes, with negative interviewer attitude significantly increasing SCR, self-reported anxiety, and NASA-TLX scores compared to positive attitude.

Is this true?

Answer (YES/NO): NO